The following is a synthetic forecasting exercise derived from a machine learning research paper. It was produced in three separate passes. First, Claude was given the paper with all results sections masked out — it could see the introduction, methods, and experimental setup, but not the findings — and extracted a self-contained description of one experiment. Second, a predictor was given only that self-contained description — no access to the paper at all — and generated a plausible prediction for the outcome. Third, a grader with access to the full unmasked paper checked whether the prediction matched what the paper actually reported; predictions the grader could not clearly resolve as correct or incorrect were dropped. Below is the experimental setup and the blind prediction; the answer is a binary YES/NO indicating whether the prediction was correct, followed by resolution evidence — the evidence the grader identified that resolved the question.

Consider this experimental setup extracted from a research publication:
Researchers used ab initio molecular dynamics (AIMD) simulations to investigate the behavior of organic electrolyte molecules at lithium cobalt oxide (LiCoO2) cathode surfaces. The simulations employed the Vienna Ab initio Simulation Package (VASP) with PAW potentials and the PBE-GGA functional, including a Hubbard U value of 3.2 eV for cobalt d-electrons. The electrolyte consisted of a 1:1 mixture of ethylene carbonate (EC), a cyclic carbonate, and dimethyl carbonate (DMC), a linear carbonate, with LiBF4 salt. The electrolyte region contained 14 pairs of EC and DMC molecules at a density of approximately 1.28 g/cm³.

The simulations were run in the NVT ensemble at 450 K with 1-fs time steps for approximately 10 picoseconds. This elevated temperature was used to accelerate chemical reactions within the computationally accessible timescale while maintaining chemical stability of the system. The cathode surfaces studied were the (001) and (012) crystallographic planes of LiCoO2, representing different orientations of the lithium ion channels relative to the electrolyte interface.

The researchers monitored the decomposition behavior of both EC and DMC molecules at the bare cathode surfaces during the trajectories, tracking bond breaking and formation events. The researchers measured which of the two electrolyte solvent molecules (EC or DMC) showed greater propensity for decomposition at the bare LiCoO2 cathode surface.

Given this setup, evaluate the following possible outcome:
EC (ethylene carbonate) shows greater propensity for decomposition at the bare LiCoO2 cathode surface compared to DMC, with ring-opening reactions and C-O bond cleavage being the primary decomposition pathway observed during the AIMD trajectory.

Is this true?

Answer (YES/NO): NO